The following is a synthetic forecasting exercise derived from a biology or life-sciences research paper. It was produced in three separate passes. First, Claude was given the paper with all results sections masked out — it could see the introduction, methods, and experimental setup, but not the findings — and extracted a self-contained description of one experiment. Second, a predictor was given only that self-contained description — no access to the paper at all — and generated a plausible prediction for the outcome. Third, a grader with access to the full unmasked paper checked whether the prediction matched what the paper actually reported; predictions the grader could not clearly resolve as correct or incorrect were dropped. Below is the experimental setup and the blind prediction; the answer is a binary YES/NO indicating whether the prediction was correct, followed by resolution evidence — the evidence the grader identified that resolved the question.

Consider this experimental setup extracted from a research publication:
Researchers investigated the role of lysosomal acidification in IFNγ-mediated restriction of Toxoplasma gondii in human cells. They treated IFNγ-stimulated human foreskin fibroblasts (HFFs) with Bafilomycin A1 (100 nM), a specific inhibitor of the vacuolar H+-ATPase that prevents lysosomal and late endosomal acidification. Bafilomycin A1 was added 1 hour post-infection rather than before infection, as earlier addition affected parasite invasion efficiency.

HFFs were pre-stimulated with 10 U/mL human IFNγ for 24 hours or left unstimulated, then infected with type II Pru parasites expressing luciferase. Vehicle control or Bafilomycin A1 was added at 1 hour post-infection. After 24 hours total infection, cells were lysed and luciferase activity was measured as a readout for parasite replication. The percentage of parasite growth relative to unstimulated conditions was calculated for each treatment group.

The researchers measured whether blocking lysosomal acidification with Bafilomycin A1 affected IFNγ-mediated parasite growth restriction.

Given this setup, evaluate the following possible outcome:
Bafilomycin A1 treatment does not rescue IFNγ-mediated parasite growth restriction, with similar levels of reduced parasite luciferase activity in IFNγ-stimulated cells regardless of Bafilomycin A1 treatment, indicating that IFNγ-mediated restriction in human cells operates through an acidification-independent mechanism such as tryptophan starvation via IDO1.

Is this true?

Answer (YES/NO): NO